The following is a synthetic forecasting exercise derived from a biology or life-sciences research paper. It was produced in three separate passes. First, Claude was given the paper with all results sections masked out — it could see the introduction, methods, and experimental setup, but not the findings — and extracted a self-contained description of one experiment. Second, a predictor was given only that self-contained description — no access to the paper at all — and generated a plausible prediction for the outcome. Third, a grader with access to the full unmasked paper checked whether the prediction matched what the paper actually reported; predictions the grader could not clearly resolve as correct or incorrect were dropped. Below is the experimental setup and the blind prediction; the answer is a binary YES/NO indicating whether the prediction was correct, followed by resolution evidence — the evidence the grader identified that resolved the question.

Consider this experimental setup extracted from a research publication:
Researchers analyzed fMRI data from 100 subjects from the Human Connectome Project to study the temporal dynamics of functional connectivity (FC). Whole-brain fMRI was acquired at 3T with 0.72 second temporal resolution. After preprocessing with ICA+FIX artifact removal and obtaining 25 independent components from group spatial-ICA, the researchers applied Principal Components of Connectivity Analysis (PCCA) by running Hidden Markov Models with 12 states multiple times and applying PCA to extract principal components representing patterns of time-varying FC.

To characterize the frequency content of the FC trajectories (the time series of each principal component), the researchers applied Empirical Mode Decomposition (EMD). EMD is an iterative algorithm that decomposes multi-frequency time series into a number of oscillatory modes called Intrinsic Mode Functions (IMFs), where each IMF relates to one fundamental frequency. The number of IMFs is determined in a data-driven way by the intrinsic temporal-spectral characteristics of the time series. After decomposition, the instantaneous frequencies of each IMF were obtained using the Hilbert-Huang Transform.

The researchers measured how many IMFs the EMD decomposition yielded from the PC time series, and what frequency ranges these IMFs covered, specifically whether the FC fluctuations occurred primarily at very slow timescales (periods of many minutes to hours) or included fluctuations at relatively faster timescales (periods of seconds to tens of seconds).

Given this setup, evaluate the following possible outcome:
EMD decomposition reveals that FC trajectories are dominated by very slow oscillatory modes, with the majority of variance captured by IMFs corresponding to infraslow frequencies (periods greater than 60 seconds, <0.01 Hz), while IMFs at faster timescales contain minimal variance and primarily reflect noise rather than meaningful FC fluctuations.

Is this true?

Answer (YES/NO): NO